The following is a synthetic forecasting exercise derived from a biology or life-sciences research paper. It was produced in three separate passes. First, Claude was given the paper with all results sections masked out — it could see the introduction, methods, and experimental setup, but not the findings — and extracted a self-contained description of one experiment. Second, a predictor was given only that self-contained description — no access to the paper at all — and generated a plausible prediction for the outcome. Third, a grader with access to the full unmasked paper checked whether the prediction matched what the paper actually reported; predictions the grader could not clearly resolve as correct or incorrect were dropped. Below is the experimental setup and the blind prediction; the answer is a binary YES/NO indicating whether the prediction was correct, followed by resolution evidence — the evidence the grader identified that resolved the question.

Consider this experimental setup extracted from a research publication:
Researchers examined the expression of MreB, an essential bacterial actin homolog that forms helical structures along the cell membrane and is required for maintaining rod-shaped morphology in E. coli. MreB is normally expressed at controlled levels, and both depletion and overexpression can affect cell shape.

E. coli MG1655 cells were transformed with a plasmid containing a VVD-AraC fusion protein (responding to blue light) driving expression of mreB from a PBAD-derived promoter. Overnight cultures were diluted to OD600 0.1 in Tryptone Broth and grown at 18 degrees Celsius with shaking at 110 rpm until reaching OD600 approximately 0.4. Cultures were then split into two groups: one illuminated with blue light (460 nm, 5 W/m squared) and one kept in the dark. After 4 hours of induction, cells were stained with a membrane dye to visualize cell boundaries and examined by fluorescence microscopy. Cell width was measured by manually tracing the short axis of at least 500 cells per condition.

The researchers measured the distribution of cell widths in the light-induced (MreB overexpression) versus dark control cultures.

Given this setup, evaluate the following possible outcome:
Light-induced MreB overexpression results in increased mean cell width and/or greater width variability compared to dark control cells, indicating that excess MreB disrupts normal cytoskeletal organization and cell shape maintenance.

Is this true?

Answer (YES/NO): YES